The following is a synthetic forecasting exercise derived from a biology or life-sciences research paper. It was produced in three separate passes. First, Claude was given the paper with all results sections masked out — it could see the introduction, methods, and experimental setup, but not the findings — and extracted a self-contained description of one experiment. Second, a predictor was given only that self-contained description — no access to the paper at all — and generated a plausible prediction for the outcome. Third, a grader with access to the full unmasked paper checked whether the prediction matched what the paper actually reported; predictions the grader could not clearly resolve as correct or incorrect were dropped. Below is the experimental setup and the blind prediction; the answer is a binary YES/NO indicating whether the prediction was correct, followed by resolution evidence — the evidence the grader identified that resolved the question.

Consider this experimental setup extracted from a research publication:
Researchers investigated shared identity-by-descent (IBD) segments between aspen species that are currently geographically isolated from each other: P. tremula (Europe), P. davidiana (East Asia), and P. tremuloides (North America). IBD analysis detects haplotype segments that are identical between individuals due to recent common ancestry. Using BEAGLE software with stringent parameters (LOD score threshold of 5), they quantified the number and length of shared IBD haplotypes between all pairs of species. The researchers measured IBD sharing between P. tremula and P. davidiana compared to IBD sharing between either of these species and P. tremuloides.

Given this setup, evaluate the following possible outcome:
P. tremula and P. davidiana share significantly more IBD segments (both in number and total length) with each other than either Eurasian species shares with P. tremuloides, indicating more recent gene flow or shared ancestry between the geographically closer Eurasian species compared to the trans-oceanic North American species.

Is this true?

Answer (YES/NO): YES